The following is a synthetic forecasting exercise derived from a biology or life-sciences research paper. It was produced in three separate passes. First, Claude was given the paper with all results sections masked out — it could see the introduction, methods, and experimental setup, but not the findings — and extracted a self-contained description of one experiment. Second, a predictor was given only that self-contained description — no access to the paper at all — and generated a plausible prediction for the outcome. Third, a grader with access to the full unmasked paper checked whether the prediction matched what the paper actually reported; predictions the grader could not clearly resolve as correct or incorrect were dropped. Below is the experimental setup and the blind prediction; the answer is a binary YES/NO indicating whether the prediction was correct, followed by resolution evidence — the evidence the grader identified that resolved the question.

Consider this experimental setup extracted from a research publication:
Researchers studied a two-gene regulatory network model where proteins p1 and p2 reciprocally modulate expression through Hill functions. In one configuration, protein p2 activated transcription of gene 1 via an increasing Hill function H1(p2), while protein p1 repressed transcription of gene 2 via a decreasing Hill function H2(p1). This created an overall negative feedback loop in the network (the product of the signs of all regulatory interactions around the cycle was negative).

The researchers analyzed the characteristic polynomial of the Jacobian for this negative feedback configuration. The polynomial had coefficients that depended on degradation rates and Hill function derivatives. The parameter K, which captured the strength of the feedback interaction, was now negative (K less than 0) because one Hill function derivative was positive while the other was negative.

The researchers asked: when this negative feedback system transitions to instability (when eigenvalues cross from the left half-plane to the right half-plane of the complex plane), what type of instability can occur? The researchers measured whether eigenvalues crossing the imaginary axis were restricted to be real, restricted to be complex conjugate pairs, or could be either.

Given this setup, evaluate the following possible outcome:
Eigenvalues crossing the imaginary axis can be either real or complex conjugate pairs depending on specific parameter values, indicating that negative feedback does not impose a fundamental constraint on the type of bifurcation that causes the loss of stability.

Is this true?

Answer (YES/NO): NO